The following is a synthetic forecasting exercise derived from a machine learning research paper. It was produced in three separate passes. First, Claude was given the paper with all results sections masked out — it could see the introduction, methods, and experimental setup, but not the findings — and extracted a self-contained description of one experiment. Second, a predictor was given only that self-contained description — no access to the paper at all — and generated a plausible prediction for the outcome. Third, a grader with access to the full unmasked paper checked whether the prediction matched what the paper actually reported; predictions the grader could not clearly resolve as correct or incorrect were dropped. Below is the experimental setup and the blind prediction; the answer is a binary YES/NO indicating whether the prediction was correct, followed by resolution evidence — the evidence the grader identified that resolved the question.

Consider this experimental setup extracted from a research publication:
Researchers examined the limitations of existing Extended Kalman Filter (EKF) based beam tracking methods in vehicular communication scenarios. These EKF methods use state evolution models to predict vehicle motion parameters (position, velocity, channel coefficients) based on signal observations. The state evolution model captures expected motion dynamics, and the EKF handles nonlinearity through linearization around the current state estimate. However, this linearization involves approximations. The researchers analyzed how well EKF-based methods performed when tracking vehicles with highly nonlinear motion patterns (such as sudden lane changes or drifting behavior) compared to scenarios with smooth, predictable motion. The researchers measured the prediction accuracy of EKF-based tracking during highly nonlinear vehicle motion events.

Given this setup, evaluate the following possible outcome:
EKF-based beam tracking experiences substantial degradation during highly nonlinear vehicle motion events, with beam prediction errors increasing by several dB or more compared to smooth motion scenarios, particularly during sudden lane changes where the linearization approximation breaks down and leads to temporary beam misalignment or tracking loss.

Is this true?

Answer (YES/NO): NO